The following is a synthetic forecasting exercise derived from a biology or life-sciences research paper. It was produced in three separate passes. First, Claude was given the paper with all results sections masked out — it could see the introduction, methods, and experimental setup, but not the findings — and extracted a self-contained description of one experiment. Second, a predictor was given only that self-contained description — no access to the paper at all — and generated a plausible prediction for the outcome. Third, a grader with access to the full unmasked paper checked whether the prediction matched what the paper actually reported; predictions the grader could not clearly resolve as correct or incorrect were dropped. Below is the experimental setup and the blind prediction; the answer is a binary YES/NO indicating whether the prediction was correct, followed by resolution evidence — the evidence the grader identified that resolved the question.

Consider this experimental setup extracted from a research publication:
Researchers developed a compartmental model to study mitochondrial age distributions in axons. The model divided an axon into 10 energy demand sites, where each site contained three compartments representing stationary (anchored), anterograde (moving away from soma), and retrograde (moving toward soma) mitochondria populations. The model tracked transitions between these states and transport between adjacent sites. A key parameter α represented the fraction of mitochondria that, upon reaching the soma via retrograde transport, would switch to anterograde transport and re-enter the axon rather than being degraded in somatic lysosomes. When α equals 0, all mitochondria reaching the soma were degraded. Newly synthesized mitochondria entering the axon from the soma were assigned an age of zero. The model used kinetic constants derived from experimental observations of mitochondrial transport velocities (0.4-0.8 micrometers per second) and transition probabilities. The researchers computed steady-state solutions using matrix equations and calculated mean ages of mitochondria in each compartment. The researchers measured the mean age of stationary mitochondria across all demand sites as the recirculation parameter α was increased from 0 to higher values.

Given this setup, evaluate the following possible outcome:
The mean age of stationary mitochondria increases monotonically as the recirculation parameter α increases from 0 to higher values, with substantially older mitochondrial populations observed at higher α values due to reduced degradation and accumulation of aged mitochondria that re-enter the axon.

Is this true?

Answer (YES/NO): YES